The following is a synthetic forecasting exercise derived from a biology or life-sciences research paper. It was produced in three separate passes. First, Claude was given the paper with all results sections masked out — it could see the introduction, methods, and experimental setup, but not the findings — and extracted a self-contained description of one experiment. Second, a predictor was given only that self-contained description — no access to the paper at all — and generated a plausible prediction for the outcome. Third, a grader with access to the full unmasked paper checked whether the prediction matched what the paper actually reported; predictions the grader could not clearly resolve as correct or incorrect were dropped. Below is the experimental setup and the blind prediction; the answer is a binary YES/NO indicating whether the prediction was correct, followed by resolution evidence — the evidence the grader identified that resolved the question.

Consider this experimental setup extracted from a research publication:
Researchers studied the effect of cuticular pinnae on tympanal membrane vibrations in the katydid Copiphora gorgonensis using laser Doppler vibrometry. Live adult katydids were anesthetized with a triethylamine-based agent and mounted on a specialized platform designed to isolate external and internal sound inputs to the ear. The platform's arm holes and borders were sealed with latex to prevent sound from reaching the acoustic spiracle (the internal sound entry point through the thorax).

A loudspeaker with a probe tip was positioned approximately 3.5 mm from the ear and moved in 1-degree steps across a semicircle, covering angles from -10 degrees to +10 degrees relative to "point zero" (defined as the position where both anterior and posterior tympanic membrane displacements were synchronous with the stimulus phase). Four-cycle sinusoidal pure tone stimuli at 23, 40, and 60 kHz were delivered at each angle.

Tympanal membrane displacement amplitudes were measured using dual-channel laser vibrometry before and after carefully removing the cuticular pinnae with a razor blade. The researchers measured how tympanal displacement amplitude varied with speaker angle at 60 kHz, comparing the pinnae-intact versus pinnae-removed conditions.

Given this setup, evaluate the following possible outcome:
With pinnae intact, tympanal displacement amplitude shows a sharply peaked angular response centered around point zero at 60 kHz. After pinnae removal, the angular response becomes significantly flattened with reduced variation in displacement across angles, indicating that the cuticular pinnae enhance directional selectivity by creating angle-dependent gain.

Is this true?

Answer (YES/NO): NO